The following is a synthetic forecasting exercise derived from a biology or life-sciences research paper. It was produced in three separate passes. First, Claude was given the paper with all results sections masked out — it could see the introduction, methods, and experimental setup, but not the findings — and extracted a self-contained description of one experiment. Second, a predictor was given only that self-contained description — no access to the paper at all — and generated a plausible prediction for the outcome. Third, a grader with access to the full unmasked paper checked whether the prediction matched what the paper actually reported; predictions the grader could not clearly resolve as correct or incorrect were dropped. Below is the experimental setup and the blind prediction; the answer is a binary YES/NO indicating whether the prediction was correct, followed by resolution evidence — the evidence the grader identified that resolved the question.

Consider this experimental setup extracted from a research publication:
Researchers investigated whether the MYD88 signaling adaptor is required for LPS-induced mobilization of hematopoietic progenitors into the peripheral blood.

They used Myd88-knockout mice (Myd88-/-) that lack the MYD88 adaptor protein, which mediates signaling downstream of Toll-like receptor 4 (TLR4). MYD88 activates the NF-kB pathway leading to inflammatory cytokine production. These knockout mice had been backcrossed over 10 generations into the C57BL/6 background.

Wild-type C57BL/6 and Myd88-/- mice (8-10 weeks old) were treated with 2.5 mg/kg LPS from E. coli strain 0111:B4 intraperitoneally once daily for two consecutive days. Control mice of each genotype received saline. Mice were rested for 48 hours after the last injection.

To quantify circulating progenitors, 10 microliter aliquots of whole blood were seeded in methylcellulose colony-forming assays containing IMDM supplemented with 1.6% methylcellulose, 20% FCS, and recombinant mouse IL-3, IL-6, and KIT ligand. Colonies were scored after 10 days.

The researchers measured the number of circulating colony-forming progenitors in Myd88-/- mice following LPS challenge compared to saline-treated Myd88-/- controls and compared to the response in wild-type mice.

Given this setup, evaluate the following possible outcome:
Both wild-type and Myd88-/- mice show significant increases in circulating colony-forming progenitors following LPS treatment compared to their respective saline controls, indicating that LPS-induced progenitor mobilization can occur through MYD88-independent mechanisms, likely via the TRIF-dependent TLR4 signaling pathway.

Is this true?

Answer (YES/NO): NO